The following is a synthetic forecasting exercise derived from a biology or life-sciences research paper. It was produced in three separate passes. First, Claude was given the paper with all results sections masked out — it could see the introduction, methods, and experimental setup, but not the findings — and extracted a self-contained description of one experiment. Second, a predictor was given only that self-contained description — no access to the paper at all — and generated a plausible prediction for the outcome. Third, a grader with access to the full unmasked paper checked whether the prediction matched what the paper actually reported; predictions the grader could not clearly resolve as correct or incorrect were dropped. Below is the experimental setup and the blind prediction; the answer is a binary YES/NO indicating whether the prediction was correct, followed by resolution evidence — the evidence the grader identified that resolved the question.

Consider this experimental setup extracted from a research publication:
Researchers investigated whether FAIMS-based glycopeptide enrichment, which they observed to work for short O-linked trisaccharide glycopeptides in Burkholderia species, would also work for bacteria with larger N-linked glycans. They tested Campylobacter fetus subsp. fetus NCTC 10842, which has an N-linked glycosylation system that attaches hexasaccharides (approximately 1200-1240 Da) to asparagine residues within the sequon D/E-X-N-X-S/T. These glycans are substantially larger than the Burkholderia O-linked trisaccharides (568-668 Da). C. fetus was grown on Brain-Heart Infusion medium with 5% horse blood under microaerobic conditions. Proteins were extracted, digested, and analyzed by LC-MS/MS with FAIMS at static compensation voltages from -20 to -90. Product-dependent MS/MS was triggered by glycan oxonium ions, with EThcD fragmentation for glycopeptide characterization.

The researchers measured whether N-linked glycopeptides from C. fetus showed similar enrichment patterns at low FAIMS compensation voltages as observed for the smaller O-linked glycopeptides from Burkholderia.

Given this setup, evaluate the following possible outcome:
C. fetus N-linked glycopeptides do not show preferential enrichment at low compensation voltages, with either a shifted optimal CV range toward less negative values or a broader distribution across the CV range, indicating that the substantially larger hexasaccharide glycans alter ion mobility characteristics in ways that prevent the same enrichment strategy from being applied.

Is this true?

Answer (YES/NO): NO